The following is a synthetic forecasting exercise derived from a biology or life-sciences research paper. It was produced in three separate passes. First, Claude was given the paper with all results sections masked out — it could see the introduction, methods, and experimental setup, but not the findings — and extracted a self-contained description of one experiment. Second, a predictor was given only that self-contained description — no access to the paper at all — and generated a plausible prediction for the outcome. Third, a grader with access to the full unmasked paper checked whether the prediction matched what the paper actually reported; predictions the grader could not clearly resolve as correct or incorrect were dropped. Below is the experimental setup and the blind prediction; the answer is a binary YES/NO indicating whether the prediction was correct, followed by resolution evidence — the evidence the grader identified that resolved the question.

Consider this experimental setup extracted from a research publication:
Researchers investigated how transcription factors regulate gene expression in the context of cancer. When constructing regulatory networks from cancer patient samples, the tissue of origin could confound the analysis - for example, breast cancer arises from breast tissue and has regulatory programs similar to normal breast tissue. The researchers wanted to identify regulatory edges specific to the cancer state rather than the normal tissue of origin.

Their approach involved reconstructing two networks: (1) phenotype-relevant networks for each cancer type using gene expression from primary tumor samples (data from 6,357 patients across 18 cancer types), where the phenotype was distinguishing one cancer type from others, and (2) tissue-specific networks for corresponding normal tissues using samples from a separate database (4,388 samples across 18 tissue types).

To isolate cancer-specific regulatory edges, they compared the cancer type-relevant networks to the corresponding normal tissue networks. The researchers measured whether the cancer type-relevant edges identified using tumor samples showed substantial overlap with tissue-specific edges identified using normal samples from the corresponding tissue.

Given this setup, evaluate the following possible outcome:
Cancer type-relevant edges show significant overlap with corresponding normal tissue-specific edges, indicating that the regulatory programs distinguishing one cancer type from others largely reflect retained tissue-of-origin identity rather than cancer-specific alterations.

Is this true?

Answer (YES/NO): NO